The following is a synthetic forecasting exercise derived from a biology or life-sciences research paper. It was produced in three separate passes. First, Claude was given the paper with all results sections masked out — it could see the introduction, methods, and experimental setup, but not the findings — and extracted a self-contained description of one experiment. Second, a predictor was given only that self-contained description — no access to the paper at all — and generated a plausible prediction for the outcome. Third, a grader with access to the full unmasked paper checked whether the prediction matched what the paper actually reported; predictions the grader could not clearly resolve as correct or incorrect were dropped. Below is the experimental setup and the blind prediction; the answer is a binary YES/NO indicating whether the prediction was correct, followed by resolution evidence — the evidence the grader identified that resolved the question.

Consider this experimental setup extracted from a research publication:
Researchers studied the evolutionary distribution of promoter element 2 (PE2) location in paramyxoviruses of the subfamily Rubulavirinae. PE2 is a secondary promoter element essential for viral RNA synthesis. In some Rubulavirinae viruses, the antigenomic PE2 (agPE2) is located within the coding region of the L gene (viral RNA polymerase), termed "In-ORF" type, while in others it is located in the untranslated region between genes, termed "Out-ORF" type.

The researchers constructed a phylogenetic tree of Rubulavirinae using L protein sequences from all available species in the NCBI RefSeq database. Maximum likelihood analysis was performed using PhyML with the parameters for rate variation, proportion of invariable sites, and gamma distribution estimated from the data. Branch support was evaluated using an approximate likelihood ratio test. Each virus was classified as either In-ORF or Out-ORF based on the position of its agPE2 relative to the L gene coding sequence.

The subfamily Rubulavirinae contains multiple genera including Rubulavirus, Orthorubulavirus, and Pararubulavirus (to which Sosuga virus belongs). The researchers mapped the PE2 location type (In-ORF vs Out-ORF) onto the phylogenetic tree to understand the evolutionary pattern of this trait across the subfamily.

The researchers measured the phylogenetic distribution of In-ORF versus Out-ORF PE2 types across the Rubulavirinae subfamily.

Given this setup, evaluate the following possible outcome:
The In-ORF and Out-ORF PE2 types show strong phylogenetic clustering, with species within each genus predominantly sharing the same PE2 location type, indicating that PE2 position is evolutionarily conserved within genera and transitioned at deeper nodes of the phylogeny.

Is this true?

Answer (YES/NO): NO